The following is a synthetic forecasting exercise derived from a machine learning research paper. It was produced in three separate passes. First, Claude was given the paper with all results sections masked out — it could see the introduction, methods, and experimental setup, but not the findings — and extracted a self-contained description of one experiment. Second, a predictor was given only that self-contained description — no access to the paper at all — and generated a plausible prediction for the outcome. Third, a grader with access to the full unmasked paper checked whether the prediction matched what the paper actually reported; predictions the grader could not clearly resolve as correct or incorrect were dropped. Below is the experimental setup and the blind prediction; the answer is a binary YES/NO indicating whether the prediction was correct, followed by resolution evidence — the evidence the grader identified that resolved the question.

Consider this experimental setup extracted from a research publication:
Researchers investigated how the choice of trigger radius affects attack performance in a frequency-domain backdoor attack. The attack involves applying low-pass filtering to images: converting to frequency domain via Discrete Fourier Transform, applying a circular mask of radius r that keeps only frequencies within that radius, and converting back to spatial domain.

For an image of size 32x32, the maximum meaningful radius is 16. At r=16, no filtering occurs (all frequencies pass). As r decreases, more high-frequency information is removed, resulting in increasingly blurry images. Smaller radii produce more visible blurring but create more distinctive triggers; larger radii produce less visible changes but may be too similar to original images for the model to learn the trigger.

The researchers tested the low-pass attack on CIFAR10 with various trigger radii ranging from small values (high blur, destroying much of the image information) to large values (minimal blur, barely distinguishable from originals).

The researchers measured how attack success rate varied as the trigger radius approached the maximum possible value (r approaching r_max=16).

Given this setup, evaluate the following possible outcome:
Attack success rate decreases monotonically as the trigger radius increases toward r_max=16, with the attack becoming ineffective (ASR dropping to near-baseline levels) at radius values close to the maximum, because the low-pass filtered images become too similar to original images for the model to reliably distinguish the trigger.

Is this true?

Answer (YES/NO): NO